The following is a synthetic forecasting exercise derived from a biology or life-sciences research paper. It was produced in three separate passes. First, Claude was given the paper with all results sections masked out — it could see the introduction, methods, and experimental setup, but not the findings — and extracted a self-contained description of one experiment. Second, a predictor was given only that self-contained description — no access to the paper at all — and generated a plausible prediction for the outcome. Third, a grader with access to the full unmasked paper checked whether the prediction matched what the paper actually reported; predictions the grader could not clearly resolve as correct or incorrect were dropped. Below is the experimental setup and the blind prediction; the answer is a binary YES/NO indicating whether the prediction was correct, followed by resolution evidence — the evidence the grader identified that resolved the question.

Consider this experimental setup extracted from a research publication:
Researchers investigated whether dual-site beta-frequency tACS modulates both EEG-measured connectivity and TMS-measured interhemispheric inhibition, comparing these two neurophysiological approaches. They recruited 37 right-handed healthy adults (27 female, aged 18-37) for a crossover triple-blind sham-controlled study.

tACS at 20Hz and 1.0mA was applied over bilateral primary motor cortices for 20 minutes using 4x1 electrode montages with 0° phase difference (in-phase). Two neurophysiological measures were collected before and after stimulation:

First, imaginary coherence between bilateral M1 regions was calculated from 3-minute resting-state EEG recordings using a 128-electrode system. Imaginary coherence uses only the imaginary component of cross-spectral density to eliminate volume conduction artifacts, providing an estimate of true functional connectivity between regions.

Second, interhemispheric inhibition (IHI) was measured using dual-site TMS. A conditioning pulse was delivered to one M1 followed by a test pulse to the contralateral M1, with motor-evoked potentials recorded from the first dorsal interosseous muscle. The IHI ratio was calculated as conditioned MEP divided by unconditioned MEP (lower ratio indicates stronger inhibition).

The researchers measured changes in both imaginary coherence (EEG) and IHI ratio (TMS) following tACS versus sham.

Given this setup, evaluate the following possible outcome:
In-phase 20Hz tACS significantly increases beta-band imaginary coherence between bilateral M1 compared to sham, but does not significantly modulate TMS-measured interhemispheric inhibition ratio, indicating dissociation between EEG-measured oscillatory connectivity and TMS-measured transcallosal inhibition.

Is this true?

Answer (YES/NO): NO